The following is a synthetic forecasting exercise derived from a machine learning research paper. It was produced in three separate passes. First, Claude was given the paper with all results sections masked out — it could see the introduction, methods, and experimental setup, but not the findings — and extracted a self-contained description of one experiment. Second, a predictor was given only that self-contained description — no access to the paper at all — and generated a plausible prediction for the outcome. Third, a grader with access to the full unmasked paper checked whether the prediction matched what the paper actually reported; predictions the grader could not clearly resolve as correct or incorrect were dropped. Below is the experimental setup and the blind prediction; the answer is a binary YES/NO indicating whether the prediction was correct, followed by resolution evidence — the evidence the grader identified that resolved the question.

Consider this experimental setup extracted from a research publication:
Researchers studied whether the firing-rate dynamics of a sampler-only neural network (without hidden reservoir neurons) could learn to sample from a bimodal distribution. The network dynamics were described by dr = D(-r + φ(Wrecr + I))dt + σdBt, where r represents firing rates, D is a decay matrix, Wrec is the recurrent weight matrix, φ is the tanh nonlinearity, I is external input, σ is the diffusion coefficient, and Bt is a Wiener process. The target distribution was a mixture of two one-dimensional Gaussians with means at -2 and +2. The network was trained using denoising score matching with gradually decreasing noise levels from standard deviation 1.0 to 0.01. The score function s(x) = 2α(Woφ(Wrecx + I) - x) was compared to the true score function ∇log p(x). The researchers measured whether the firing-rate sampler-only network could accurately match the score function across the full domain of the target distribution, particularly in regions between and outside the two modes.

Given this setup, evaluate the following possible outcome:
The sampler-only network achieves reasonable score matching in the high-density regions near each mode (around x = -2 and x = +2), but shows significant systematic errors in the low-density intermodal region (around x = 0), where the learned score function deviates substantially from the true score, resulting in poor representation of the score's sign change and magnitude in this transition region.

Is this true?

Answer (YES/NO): NO